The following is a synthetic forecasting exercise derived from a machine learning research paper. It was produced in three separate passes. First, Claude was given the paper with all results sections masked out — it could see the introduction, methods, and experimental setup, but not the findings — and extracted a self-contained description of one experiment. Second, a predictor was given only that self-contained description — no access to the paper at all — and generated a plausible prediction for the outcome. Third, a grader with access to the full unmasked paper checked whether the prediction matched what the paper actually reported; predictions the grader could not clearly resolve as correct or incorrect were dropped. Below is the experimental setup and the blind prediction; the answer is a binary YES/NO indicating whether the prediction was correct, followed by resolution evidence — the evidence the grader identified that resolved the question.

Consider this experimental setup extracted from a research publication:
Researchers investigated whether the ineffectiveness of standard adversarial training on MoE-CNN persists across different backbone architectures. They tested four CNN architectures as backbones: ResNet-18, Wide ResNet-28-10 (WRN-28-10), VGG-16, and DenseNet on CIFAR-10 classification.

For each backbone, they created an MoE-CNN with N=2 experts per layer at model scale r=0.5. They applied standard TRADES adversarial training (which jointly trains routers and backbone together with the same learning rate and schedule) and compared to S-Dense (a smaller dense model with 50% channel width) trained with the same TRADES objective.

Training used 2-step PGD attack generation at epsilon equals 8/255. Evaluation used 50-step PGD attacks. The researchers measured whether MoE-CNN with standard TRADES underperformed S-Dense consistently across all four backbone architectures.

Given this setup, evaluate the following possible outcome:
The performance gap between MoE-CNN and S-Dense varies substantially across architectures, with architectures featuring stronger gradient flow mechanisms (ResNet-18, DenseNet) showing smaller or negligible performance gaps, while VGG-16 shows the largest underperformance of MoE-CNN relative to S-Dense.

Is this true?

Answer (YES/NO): NO